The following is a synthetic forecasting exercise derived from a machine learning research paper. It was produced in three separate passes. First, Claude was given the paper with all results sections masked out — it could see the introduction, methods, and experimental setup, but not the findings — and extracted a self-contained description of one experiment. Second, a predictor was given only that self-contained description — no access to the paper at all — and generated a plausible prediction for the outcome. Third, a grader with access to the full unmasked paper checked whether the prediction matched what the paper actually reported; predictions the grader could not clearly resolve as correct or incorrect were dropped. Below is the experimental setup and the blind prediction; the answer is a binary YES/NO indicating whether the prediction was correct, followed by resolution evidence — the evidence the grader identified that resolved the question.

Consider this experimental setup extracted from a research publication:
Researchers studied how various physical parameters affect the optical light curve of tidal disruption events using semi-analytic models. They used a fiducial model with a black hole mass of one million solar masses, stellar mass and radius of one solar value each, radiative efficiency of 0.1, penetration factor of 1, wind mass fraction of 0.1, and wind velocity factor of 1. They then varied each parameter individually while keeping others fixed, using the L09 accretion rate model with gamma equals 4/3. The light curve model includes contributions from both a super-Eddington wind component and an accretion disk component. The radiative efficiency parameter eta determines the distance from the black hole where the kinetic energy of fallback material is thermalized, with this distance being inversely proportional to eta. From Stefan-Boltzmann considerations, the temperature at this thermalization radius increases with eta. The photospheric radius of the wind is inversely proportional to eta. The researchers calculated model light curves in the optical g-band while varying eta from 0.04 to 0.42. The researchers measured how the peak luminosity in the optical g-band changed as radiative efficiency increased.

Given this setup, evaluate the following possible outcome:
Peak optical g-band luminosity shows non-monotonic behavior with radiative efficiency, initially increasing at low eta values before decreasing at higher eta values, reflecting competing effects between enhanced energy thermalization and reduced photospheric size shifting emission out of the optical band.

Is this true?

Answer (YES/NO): NO